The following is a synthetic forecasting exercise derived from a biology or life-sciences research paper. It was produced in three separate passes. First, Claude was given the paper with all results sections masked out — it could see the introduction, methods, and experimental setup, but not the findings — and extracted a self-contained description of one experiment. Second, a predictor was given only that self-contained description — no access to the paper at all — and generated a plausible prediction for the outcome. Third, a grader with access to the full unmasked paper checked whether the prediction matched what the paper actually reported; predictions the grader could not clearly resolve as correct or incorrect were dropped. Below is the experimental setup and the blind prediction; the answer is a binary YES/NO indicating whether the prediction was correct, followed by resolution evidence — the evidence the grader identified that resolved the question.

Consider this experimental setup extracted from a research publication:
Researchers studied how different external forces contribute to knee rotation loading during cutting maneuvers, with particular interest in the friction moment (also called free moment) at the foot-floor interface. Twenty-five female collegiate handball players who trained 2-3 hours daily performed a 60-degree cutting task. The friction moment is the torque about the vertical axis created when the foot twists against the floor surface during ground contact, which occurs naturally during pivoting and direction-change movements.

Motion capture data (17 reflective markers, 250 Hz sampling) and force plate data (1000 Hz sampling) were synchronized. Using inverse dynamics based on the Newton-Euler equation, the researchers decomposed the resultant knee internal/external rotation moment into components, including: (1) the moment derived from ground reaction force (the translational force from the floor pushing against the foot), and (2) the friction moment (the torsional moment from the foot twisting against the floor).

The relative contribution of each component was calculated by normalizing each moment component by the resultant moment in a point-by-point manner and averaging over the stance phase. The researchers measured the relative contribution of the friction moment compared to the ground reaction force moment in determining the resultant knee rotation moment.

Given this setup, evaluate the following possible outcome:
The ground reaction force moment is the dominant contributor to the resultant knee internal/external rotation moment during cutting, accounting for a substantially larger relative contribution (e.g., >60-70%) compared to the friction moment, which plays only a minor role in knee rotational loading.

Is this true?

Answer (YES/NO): YES